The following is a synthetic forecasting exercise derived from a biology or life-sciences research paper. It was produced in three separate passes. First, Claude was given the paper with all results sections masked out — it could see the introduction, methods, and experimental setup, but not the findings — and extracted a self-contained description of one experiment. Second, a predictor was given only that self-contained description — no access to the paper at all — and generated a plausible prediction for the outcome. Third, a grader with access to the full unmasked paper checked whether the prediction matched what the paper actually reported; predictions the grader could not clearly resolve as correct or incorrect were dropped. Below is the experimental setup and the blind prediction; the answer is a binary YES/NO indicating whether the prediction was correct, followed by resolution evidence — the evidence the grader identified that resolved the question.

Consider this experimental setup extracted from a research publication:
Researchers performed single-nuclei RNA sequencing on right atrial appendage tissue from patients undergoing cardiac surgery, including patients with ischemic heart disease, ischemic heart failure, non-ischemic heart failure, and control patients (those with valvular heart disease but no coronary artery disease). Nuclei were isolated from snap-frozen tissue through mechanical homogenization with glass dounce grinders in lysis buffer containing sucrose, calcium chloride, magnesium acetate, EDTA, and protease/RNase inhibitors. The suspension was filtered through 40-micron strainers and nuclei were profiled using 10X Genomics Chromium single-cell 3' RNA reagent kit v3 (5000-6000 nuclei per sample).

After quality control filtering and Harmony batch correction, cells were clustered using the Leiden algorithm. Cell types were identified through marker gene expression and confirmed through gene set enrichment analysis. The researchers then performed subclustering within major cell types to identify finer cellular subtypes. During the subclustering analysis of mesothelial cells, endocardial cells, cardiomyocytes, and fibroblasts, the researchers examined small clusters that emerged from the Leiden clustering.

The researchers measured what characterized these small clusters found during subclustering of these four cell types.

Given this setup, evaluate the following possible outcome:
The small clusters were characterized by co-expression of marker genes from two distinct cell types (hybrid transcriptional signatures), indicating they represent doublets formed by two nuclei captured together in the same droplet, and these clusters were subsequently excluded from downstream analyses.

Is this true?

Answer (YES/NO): YES